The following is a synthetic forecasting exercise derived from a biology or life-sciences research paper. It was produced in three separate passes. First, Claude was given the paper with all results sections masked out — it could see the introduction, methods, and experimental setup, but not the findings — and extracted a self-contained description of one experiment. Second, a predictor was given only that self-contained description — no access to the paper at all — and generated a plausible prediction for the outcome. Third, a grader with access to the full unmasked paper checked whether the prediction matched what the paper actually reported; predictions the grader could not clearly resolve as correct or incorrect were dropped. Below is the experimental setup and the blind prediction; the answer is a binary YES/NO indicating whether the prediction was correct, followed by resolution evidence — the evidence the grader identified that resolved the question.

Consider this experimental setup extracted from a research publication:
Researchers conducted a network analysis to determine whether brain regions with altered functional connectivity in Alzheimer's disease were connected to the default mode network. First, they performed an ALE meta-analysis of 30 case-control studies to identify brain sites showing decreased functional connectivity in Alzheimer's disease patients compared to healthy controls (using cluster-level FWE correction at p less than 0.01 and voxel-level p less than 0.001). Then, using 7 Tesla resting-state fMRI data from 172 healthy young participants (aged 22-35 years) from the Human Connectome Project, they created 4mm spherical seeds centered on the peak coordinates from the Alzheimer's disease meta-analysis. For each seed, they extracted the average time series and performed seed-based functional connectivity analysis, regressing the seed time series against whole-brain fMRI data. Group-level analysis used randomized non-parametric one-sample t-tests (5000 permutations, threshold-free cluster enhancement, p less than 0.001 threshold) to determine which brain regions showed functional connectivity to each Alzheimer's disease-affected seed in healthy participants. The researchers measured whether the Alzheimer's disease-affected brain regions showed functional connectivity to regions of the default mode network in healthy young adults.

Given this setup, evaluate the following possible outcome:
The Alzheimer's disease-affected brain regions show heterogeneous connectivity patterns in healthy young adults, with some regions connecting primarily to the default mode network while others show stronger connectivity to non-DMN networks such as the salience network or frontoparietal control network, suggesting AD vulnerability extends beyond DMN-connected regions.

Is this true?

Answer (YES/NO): YES